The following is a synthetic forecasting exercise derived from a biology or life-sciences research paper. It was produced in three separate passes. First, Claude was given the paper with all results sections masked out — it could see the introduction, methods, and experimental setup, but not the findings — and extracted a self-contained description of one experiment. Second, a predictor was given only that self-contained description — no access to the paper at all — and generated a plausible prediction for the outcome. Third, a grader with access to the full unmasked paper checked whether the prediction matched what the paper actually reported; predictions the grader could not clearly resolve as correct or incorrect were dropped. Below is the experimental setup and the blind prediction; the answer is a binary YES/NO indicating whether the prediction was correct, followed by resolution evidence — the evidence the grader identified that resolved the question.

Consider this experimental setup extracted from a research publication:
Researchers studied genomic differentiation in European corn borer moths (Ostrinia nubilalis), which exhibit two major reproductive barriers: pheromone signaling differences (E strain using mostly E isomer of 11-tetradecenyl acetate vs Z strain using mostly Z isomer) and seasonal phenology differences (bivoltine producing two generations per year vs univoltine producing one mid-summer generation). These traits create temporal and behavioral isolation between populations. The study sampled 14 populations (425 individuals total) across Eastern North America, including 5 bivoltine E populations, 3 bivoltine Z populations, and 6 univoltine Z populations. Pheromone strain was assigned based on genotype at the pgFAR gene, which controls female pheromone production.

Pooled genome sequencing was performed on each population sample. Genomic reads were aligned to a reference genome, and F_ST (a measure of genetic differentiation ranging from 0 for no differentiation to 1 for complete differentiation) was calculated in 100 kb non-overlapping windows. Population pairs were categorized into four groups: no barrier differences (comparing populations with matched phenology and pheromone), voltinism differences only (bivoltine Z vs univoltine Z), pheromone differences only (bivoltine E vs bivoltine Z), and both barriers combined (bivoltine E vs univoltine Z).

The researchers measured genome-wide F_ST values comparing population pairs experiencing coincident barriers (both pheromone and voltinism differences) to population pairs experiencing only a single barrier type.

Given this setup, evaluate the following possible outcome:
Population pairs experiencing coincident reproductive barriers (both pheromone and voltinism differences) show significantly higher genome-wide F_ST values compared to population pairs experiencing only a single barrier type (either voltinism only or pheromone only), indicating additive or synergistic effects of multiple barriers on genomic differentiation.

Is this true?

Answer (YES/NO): NO